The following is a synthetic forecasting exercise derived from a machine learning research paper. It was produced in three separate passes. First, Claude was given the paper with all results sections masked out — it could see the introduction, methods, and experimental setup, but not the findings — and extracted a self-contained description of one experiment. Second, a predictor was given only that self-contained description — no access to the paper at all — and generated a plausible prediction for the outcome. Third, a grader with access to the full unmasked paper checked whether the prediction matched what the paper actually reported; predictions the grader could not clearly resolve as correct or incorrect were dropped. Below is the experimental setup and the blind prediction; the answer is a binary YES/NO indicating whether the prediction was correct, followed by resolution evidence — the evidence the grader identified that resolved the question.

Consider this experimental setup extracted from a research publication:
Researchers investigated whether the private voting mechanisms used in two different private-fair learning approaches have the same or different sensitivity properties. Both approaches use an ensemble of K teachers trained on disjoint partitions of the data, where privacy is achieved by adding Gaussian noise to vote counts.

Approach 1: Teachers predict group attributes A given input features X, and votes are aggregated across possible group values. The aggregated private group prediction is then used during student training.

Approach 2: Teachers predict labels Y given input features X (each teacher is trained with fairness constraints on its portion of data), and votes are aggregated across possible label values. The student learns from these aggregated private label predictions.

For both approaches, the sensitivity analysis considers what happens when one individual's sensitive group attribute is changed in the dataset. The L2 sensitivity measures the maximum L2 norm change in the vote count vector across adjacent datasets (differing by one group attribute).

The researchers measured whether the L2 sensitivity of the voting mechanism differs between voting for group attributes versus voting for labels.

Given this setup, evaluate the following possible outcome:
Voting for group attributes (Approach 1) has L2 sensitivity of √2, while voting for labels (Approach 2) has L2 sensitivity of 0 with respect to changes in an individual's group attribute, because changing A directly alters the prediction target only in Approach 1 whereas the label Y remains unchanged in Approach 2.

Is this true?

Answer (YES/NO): NO